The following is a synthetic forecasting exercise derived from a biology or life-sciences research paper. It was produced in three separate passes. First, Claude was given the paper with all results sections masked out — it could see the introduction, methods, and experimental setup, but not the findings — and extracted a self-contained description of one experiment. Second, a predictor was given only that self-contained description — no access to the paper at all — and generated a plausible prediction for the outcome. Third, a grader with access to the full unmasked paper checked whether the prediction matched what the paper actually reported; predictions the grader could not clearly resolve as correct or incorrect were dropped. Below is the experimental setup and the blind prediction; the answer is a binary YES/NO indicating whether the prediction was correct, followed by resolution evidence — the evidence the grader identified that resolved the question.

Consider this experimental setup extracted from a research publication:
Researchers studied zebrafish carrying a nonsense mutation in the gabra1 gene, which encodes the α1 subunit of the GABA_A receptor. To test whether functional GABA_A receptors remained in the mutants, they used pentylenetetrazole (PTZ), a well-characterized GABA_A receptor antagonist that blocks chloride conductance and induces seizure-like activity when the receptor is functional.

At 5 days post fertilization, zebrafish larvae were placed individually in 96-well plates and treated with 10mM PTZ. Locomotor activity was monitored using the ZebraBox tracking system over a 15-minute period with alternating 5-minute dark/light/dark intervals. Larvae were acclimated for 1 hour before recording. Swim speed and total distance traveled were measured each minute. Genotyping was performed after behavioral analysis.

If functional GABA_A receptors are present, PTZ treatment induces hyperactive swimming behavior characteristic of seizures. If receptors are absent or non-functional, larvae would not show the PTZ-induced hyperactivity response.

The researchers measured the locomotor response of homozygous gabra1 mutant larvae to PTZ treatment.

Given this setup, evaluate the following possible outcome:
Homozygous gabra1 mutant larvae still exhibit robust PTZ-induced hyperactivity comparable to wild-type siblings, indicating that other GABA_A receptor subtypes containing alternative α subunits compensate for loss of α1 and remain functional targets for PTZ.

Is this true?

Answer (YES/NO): NO